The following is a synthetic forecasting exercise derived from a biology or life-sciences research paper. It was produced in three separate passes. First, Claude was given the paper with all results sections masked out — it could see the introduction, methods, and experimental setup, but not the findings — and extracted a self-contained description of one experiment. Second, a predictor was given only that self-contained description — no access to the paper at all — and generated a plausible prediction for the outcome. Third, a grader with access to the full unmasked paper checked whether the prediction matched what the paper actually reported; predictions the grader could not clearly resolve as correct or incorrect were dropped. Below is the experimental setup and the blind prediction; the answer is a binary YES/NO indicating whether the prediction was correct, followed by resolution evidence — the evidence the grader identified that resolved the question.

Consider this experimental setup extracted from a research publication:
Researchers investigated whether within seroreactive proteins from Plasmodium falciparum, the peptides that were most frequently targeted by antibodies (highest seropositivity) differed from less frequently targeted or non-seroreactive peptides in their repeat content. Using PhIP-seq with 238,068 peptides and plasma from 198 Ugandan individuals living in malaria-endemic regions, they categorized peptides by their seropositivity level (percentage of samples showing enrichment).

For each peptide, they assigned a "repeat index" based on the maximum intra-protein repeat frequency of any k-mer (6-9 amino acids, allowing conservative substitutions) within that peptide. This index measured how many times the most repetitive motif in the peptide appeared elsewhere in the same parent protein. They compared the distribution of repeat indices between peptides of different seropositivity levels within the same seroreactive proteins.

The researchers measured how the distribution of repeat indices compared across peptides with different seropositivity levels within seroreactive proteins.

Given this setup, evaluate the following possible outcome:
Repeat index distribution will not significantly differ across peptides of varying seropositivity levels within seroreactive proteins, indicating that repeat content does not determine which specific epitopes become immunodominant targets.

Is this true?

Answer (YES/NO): NO